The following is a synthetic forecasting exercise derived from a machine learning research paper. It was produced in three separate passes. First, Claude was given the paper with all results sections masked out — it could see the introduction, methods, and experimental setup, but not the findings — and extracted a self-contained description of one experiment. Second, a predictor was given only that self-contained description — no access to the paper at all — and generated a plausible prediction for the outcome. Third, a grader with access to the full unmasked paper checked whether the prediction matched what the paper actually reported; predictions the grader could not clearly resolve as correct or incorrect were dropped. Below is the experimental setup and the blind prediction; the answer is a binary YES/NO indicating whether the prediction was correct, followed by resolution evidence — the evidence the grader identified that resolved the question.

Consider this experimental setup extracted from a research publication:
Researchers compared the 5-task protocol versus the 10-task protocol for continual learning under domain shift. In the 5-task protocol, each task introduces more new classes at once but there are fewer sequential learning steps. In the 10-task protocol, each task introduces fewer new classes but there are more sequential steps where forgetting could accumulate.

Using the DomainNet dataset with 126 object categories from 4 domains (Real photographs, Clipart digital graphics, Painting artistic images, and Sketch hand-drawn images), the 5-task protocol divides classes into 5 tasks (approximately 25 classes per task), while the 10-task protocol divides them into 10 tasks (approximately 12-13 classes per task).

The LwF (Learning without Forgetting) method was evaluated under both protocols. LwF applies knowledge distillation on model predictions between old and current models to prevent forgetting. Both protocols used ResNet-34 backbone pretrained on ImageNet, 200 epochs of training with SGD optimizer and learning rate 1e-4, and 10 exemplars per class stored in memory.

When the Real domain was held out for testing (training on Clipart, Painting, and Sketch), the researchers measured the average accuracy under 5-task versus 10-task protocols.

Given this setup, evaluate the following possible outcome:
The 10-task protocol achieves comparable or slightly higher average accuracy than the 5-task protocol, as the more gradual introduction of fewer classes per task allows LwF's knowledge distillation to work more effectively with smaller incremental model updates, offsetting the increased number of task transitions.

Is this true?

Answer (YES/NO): NO